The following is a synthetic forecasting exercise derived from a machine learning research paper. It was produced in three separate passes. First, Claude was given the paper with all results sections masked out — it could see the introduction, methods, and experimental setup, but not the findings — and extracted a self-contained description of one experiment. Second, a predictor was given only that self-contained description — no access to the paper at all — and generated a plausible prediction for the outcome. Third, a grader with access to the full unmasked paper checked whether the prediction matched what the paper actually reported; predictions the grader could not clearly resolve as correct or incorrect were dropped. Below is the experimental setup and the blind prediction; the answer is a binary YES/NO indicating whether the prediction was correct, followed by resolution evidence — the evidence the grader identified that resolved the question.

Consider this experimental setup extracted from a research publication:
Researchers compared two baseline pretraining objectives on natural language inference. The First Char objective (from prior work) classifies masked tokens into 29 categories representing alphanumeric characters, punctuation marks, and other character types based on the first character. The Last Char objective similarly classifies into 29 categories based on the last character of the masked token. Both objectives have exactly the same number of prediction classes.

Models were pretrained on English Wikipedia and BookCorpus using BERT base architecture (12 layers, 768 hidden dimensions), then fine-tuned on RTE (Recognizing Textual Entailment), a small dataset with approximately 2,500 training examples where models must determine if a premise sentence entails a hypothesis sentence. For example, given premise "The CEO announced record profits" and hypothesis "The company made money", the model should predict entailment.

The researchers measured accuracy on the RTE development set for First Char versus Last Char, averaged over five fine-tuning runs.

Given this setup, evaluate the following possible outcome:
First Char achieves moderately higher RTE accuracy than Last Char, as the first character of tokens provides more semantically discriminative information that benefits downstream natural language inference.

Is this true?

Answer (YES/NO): YES